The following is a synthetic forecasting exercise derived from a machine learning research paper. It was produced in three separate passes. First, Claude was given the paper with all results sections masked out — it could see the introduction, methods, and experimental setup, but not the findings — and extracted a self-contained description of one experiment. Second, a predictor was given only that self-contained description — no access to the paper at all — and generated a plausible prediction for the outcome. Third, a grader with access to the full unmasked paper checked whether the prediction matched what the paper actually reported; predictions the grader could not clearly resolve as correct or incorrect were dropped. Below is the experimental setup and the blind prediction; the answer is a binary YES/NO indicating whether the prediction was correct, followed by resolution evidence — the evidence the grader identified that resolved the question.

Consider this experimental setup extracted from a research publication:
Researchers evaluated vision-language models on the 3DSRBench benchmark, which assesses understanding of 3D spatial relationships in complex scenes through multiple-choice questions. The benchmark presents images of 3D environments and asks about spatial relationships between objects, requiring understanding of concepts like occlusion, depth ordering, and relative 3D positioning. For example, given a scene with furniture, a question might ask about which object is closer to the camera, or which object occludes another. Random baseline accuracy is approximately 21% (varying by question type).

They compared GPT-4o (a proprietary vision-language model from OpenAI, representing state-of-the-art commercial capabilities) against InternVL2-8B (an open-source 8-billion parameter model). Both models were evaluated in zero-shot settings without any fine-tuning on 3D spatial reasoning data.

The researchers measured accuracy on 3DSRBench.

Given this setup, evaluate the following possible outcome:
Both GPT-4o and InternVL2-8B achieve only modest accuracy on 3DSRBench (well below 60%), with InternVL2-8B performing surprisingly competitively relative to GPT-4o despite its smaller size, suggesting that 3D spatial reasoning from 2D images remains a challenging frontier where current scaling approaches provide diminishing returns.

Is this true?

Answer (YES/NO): NO